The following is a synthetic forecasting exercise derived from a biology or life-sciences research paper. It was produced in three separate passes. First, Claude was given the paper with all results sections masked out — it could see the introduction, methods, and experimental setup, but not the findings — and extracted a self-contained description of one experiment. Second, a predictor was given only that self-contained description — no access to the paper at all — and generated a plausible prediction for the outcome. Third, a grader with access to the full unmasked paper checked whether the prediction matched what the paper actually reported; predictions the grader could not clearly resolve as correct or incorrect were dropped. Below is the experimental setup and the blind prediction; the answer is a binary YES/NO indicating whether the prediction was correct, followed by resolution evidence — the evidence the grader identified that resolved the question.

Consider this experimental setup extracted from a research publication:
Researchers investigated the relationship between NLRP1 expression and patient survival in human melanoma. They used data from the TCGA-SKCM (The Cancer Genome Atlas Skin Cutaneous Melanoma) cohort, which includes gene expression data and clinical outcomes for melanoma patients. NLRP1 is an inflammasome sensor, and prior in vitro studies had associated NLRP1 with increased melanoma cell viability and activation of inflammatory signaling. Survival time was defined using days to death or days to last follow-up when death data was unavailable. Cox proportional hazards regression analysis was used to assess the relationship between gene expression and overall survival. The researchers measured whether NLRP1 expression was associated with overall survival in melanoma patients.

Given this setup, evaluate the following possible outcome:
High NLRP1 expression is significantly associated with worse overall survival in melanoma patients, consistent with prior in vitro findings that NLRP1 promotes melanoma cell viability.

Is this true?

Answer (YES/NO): NO